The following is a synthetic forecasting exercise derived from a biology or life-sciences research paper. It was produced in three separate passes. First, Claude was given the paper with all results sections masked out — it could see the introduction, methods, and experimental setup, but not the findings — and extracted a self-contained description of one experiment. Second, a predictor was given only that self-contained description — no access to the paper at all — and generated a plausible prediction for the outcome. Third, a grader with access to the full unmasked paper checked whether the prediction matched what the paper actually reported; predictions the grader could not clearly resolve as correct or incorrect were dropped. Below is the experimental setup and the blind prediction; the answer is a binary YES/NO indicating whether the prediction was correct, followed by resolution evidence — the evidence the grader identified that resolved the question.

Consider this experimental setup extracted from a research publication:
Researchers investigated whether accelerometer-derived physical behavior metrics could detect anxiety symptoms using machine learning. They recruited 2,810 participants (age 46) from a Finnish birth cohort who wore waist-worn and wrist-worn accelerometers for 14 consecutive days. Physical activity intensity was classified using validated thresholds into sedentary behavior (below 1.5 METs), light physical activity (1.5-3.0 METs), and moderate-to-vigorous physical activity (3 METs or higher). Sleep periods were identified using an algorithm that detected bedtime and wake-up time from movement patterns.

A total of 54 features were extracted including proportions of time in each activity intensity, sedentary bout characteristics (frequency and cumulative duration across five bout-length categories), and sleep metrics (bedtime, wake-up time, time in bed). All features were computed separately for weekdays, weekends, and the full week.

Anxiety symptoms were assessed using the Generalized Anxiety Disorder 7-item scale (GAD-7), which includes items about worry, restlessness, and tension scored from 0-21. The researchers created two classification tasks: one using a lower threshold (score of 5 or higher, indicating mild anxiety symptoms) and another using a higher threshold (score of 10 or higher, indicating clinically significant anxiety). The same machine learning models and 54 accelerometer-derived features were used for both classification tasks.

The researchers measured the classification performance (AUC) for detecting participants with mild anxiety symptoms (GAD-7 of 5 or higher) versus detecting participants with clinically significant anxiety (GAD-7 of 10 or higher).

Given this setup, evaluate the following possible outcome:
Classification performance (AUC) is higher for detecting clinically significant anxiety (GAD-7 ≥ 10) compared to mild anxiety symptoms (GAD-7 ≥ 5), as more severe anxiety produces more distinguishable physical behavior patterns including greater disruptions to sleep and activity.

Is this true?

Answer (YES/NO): YES